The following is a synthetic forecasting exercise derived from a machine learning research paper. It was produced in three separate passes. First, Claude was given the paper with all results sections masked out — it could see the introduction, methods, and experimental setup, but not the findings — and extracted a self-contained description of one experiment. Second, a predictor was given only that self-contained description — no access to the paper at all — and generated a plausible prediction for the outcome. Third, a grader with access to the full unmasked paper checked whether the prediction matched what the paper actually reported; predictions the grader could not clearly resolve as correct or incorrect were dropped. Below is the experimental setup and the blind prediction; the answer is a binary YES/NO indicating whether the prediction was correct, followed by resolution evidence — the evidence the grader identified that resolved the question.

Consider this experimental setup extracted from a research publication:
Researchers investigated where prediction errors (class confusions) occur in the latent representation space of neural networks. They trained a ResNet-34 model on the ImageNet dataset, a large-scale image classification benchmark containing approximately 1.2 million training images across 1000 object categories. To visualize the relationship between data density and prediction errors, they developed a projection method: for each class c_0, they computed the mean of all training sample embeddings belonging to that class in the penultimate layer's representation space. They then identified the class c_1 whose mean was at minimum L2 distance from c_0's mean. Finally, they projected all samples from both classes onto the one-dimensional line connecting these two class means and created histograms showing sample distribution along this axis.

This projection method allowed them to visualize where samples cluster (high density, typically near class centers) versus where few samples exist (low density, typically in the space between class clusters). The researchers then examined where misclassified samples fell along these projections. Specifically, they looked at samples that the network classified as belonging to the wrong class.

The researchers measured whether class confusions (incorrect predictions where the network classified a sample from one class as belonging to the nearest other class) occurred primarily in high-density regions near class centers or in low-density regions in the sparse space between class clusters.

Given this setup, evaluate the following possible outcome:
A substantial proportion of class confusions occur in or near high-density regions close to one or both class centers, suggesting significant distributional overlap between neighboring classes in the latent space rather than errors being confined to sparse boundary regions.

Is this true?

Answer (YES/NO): NO